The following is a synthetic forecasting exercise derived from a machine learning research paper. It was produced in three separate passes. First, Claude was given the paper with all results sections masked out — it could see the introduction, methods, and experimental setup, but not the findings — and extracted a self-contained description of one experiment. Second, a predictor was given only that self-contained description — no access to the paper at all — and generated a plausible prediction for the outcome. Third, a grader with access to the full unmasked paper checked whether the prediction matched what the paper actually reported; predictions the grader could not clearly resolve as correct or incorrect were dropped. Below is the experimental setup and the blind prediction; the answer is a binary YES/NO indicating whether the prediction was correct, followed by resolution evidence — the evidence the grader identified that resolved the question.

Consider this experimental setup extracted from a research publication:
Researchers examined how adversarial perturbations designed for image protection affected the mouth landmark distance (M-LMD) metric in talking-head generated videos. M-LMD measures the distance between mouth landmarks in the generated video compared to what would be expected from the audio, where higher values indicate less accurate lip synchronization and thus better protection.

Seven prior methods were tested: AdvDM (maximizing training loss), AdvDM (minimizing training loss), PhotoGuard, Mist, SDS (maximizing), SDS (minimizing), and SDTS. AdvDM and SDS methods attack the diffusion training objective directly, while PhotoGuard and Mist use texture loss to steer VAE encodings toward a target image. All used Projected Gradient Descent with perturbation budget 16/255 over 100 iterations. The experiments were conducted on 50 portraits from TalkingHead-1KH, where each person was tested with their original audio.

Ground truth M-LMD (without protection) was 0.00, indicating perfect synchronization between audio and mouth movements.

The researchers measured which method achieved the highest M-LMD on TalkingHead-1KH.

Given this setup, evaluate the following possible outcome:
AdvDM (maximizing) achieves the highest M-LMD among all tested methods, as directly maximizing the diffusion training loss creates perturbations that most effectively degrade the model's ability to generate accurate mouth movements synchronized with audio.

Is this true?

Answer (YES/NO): NO